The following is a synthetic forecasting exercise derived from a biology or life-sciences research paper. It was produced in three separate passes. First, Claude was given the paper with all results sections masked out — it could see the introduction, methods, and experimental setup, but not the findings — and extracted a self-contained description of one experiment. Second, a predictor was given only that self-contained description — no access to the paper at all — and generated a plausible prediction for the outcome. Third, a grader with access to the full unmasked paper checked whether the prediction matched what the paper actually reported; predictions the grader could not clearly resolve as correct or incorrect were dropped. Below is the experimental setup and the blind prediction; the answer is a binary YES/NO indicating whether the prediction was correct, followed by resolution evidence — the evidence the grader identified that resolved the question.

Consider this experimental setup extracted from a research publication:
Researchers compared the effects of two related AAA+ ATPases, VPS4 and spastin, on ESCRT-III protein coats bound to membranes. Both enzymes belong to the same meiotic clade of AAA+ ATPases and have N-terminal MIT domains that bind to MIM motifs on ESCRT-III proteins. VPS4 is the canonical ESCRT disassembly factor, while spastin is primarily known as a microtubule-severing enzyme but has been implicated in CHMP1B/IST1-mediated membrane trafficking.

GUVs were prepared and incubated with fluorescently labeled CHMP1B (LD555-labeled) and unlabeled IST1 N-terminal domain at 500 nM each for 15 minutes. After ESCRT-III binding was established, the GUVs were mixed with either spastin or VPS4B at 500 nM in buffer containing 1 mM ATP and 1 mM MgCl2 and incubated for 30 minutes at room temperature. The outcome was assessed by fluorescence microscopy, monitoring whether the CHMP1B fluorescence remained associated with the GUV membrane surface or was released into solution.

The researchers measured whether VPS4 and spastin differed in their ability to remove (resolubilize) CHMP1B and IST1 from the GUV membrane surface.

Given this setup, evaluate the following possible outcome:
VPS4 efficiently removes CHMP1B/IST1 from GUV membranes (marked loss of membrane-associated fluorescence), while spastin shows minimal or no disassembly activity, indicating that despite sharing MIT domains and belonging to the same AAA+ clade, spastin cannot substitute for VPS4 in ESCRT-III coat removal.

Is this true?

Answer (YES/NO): YES